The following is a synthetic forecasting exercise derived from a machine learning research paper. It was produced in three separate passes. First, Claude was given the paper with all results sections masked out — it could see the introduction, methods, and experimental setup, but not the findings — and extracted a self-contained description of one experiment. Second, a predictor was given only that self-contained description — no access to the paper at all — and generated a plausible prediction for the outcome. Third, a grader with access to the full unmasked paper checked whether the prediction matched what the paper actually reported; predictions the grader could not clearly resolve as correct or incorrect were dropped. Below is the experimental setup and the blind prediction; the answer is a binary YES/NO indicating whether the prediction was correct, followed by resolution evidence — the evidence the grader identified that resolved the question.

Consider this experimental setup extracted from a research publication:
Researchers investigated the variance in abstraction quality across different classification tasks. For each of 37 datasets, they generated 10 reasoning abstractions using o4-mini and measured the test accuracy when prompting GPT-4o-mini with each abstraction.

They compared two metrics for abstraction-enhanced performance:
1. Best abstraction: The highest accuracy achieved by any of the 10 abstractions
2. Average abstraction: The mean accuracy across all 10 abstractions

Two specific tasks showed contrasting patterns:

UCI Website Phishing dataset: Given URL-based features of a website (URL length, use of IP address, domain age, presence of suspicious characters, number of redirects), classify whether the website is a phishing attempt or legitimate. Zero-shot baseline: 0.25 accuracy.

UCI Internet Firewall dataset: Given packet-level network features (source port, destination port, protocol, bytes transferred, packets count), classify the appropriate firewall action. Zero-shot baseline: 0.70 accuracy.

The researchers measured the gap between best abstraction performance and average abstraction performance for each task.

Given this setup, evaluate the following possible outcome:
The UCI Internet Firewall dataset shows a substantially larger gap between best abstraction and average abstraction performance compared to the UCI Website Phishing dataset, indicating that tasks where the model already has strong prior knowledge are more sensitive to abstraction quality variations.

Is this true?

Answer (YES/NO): NO